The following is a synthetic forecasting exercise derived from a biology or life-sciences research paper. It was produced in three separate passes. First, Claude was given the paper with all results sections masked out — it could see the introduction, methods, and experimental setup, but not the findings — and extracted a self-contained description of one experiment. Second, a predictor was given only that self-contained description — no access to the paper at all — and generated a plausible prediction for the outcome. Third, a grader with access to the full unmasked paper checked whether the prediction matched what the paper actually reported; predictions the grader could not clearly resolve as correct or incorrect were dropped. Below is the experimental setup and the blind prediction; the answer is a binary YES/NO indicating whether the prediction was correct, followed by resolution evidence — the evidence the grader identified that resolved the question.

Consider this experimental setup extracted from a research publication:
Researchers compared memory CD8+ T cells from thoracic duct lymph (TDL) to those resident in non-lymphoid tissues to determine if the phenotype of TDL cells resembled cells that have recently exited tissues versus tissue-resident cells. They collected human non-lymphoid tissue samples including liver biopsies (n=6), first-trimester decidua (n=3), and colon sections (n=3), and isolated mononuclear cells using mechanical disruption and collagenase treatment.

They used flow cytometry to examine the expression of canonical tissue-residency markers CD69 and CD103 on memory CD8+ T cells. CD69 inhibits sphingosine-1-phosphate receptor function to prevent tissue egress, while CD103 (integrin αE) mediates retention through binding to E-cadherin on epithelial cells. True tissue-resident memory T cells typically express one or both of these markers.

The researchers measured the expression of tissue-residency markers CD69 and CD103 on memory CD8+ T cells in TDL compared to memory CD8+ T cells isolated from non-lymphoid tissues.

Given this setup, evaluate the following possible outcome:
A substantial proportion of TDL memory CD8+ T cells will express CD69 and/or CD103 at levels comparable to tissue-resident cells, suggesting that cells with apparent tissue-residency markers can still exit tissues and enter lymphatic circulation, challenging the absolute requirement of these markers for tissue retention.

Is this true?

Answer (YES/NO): NO